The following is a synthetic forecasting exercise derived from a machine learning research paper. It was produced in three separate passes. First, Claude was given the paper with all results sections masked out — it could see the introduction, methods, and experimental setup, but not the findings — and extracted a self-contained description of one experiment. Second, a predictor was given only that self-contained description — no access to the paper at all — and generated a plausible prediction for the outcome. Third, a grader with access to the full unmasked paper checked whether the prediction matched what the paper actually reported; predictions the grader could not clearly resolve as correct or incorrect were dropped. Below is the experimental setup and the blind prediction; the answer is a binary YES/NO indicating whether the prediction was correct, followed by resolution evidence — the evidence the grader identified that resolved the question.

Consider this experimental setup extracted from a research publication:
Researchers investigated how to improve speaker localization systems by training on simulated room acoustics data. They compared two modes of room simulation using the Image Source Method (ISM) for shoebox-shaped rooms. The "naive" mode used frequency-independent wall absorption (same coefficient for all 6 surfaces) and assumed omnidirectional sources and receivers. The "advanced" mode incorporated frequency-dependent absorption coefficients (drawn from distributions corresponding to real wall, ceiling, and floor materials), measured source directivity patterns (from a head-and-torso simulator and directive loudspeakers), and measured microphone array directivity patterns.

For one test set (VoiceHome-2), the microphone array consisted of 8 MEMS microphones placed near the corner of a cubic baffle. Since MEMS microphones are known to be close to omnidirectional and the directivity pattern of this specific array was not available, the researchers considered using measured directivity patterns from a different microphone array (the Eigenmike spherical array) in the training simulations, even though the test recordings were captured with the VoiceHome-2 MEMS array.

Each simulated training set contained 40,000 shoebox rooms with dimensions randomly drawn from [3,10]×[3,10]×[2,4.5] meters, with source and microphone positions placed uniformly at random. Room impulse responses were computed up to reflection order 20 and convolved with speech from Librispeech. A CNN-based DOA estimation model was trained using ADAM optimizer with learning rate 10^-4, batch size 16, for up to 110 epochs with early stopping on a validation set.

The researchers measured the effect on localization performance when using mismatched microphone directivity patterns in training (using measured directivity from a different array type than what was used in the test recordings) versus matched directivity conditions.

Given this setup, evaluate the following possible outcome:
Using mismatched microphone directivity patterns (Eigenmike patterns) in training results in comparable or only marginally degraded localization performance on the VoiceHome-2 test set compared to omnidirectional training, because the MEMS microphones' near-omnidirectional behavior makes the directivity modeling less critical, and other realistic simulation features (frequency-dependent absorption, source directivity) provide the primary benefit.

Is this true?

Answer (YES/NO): NO